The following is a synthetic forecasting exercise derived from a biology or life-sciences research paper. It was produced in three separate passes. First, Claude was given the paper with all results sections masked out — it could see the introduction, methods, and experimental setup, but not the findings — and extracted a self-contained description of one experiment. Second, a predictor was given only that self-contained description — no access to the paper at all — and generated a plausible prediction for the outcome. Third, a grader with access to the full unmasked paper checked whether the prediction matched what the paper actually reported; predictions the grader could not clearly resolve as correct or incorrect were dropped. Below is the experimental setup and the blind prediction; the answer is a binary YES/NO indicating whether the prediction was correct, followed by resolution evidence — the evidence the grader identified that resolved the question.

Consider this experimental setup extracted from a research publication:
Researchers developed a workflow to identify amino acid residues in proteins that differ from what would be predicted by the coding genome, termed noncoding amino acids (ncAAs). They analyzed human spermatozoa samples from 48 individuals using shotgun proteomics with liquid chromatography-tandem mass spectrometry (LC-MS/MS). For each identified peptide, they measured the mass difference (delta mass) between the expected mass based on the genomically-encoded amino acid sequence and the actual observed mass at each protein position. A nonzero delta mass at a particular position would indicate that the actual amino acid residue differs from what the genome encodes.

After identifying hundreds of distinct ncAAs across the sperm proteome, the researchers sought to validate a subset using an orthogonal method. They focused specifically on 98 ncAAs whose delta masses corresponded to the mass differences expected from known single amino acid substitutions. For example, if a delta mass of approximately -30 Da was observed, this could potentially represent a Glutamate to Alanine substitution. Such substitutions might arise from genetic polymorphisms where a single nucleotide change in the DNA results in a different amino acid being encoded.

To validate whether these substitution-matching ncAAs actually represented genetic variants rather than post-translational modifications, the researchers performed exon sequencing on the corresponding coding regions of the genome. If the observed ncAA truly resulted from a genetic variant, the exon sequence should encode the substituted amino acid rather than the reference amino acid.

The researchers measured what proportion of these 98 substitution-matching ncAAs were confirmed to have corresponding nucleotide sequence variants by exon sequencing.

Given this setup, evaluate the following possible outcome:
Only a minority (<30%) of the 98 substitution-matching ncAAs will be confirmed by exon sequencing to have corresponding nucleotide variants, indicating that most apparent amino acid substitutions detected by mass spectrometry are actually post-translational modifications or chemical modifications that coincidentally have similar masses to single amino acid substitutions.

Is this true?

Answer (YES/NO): NO